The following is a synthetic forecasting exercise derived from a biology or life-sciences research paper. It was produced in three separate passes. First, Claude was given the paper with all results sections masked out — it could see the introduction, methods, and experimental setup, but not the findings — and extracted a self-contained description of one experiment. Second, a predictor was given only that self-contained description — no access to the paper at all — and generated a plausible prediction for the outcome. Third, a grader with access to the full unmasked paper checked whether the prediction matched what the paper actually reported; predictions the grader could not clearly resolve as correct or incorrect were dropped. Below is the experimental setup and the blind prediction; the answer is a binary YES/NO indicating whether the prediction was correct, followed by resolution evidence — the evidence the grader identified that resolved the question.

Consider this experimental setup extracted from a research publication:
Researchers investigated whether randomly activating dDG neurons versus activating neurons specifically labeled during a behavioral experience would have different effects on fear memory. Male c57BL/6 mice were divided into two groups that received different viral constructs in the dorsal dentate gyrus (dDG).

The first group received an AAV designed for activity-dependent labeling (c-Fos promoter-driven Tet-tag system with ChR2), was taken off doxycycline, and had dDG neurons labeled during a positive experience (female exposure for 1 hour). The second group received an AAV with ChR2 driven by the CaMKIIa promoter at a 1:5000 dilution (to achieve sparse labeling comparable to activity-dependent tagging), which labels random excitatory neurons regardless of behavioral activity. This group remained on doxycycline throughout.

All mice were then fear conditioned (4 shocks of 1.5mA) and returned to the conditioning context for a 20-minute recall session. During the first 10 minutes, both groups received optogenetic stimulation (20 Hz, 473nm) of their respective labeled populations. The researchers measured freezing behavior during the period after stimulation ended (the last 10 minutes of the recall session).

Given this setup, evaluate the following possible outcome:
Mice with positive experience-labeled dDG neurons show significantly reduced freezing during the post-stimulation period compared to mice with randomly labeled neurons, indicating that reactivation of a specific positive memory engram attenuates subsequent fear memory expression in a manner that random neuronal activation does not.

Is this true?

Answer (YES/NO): YES